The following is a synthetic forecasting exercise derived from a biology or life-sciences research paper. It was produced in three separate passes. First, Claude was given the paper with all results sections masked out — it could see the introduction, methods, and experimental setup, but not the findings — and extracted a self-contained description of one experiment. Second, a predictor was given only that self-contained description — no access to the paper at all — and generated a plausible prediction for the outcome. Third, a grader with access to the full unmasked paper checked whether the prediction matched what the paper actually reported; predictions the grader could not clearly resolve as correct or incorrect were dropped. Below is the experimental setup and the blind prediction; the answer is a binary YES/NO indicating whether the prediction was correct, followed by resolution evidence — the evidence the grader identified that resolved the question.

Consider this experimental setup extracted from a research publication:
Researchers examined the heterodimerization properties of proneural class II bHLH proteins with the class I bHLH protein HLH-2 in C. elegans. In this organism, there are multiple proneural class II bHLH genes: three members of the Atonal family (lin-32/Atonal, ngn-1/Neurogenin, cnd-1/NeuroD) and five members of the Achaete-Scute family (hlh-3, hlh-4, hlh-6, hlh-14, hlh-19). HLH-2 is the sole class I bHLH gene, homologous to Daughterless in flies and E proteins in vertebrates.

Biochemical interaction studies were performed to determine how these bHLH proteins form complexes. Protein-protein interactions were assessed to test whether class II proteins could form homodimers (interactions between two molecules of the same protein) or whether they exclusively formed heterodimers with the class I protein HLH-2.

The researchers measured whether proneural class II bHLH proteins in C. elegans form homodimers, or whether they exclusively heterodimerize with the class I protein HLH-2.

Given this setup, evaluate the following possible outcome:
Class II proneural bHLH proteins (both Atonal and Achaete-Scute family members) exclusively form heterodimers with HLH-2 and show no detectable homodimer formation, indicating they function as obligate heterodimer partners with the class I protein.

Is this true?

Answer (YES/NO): YES